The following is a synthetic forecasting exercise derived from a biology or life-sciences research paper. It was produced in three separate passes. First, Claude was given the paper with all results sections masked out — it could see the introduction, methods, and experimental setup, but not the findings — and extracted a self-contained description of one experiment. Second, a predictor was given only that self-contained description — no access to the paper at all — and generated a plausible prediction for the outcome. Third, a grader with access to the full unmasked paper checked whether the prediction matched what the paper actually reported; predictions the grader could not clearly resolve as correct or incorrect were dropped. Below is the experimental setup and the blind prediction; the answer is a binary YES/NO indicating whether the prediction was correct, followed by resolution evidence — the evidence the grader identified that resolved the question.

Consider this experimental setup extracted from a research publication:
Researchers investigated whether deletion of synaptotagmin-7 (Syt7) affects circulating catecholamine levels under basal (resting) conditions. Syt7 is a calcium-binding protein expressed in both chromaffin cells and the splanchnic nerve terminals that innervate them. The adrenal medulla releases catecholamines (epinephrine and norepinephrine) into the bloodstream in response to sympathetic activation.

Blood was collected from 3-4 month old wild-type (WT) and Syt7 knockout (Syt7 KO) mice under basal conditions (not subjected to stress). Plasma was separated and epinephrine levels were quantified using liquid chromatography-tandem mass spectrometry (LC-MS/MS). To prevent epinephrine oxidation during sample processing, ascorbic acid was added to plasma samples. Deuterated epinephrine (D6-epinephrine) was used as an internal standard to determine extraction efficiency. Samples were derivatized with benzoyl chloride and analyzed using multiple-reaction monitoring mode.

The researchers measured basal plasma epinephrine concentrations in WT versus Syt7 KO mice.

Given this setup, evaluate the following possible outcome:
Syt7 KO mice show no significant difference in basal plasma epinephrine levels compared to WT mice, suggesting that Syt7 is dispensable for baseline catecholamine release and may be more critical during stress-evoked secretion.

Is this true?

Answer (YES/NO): YES